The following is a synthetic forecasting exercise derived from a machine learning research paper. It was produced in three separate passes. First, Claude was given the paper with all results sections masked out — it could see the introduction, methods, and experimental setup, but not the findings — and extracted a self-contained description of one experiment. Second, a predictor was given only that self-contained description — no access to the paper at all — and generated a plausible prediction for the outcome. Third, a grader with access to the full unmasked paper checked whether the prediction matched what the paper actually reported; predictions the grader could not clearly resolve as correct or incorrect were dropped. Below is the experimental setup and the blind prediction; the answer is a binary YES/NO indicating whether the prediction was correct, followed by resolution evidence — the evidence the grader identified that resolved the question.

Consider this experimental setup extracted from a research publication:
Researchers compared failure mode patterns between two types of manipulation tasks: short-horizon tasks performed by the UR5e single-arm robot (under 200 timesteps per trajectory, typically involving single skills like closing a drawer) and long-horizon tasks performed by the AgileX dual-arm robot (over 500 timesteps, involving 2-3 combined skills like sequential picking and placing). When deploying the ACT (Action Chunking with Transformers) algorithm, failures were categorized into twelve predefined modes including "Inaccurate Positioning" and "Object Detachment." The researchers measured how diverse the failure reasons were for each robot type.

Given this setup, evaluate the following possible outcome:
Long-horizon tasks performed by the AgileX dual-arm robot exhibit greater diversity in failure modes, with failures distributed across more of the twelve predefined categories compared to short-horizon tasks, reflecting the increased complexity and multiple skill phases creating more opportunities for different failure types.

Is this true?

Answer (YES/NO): NO